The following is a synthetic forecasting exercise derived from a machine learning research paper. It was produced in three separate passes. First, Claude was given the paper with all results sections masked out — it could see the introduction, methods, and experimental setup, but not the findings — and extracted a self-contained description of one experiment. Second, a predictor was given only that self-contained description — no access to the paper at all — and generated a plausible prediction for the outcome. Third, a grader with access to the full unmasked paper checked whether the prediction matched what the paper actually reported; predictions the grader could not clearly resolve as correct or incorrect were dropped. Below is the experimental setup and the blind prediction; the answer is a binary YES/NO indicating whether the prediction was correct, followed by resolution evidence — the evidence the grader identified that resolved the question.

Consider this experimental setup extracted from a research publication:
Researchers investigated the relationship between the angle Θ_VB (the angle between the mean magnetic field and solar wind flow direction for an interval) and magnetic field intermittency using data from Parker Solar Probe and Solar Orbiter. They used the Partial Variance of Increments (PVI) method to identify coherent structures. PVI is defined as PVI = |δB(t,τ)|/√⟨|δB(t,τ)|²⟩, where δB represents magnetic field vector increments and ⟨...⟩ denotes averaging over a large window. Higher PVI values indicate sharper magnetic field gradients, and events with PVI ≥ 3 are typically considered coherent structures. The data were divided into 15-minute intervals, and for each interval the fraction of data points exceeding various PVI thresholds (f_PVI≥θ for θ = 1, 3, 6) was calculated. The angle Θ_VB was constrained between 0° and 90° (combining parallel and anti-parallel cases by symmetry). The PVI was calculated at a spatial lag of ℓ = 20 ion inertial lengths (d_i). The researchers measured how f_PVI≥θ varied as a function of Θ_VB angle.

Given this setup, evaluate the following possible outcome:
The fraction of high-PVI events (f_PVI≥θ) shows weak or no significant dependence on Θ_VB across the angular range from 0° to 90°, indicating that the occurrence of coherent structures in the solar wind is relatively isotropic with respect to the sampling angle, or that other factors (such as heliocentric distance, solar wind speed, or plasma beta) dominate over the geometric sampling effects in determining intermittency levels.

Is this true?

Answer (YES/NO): NO